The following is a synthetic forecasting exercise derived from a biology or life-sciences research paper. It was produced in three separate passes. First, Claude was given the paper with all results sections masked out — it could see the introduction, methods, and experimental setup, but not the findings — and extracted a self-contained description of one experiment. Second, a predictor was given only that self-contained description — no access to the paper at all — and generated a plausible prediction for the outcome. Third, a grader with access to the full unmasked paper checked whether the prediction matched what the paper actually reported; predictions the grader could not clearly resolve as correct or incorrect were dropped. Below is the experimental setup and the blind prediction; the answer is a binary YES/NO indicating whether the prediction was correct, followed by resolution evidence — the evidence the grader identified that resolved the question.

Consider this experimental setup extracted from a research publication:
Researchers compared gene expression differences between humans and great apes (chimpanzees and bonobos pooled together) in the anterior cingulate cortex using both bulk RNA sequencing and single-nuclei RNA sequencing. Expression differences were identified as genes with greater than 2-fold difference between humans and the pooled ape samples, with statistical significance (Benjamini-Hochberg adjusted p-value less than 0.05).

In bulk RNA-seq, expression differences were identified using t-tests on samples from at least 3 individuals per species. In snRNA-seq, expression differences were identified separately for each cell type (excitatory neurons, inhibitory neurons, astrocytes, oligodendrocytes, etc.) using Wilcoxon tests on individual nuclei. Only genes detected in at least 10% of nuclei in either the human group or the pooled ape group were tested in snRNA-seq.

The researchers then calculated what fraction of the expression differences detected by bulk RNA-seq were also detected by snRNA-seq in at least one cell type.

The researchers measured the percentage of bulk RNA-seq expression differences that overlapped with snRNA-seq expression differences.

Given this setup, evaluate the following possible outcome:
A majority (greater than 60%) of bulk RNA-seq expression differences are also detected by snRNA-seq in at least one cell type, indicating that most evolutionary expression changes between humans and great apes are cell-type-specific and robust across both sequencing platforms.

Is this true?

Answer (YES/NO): NO